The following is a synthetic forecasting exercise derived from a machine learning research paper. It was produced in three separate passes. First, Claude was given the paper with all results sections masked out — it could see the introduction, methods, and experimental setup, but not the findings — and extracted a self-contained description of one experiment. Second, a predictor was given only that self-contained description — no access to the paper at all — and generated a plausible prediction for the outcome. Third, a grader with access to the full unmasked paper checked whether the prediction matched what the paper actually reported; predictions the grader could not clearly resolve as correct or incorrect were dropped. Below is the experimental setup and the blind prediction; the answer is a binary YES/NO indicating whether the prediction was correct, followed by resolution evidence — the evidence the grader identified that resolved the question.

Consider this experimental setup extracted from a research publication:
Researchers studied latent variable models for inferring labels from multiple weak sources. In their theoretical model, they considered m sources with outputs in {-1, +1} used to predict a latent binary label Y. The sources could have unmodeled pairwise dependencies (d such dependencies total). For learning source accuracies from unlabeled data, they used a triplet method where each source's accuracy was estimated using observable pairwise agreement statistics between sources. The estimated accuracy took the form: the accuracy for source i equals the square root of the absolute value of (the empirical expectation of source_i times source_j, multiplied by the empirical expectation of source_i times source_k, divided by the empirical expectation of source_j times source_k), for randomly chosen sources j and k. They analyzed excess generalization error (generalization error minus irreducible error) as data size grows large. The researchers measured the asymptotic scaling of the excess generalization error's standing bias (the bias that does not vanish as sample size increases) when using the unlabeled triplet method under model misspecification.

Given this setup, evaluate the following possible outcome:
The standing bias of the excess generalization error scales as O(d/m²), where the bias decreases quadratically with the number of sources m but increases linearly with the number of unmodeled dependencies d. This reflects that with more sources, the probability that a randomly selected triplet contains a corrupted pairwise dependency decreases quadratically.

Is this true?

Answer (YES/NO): NO